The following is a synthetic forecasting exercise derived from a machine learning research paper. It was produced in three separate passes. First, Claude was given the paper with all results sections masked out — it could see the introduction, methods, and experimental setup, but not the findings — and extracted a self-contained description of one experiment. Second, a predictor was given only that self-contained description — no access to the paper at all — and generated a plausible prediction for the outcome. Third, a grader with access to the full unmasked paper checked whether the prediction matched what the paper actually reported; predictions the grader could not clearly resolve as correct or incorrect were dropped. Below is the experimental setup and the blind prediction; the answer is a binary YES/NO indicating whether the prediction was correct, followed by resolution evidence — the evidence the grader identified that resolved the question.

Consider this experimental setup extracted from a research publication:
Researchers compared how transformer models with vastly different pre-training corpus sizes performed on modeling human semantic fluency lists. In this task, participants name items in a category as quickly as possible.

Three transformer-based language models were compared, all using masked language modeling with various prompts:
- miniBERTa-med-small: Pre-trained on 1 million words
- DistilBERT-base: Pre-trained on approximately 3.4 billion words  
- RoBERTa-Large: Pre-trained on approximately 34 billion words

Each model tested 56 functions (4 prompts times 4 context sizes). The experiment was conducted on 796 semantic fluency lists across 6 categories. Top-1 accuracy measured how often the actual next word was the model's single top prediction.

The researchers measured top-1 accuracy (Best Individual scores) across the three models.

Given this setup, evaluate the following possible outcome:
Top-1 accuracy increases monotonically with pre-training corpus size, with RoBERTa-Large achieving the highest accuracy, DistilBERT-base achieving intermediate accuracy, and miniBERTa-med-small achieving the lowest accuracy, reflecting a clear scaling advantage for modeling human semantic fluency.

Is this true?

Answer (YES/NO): YES